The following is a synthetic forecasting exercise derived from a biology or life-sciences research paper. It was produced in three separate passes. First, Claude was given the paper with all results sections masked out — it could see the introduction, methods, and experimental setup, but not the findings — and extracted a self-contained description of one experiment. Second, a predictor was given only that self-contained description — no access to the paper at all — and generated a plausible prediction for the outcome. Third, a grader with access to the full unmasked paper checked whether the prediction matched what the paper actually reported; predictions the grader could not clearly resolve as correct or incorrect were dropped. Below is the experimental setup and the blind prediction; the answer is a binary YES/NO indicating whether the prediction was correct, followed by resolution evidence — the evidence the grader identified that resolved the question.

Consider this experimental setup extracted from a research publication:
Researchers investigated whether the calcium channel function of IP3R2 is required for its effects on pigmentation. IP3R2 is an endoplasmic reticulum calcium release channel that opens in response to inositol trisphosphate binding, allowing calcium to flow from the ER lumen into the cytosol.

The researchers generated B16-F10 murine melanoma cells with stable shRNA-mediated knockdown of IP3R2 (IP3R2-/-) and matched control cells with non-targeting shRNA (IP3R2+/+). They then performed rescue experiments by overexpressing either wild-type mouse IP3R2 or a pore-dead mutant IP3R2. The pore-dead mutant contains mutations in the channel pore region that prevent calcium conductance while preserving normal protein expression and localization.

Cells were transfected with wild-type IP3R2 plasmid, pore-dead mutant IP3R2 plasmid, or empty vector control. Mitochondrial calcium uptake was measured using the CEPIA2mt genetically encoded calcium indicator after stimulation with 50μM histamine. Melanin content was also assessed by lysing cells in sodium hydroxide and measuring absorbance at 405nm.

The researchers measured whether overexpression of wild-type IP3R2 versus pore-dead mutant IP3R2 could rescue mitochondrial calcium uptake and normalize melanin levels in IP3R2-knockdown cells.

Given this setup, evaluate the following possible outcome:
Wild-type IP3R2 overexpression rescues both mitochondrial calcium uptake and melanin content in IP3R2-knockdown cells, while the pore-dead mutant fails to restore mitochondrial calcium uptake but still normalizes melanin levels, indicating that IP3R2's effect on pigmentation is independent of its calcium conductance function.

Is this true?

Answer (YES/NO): NO